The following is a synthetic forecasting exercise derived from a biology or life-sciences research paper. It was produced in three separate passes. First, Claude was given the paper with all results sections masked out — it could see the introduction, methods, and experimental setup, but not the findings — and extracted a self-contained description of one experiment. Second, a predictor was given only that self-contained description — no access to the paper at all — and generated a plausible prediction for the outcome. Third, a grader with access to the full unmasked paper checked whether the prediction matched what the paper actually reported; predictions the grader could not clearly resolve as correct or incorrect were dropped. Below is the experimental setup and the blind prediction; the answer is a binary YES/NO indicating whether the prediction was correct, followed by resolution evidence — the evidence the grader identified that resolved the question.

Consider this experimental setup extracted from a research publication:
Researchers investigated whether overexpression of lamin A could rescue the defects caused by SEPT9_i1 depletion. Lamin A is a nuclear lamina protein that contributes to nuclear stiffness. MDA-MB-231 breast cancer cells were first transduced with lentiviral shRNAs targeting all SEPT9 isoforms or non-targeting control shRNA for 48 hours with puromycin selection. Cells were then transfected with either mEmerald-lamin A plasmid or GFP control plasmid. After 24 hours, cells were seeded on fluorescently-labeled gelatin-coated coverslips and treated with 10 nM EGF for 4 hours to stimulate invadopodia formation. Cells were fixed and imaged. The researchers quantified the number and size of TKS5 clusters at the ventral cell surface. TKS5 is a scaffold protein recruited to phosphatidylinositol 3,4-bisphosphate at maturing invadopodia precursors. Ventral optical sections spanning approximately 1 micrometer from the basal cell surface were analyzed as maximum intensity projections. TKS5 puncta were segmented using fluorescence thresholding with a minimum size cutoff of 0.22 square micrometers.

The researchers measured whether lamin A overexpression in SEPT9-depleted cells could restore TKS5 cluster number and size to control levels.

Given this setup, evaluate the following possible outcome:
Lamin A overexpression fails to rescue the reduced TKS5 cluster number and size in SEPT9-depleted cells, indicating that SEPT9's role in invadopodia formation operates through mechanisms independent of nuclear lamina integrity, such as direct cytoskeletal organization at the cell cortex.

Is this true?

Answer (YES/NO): NO